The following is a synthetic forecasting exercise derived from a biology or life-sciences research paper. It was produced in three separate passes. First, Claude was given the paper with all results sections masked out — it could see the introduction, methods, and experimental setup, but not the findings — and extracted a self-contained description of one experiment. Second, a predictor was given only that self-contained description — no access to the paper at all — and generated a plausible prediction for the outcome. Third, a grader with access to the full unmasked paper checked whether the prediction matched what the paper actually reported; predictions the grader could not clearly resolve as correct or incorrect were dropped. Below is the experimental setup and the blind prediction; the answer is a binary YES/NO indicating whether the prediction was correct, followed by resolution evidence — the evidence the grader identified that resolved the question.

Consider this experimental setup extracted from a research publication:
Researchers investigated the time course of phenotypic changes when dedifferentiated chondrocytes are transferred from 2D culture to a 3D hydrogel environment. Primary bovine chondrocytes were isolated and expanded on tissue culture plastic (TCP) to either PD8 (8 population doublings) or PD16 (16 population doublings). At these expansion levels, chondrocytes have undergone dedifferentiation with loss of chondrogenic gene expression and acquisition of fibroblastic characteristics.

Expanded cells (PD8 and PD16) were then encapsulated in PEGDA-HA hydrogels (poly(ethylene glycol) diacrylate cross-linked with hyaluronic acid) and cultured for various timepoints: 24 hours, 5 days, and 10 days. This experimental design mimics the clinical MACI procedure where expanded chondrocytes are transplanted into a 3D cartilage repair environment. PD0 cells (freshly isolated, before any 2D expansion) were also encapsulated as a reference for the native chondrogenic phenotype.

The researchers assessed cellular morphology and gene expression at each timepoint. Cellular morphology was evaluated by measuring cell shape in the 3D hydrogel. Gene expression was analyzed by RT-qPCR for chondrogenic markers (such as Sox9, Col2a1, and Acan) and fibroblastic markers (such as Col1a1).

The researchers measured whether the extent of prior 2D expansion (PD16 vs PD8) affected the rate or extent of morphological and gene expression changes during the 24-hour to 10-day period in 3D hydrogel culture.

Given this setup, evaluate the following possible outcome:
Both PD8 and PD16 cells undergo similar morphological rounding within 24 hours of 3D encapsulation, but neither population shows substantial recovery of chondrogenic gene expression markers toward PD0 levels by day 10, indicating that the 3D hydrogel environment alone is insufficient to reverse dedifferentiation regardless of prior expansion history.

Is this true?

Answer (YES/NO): NO